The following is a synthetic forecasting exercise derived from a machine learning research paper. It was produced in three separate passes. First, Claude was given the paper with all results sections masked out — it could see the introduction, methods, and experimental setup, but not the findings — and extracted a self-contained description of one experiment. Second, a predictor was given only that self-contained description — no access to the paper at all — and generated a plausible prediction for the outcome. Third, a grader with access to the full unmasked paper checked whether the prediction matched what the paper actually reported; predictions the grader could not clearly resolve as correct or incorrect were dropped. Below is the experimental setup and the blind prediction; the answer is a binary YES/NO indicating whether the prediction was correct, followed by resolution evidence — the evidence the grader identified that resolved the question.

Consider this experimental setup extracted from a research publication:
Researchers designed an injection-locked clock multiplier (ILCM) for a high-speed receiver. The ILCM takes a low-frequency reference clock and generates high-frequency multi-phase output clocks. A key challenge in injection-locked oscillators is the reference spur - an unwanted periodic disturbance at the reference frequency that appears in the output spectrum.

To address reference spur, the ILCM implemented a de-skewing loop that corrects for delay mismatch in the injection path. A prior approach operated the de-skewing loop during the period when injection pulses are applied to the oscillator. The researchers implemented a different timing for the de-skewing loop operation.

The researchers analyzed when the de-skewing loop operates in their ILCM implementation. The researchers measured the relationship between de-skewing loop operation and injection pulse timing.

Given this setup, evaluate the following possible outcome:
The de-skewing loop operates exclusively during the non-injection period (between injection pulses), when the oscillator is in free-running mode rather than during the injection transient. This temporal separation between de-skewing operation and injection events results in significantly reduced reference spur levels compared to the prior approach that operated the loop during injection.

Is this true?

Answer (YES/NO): NO